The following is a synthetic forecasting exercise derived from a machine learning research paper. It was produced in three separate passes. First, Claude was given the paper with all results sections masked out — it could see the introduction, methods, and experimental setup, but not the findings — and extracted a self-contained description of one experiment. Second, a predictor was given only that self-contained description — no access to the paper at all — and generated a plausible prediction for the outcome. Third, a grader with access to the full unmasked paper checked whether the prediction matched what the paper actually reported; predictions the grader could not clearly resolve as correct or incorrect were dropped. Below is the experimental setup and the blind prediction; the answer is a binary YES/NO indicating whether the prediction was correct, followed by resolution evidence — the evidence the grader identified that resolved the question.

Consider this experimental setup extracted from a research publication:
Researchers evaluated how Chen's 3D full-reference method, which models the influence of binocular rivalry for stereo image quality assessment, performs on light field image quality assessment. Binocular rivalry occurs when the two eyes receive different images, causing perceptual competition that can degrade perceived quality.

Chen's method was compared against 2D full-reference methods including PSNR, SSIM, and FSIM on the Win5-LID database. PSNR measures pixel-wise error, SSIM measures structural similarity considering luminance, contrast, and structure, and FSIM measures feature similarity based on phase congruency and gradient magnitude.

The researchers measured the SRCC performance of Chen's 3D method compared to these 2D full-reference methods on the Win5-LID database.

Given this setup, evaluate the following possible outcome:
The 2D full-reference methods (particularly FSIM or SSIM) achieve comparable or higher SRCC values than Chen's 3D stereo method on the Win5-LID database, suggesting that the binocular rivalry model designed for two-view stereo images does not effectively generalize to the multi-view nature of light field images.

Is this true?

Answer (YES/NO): YES